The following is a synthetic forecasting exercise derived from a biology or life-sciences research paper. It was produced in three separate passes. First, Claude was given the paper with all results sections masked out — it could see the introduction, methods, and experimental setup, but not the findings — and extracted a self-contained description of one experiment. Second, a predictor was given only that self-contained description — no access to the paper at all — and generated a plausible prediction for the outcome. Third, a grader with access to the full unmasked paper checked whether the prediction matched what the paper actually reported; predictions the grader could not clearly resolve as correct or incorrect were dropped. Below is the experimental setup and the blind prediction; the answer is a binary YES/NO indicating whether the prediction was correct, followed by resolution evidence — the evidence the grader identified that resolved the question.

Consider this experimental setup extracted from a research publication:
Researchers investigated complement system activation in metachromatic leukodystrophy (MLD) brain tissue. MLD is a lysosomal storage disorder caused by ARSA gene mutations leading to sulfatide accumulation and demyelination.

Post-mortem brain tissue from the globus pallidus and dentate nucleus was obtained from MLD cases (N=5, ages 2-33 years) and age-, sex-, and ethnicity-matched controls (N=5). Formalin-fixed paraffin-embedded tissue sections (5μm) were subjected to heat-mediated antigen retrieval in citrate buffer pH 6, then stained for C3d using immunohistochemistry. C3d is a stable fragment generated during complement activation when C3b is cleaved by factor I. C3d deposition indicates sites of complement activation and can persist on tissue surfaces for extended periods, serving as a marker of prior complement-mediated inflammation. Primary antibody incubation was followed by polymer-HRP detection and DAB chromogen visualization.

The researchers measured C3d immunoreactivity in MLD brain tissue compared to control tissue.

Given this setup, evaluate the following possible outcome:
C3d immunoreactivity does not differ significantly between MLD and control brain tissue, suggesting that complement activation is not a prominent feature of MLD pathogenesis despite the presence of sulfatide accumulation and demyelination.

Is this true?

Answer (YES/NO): NO